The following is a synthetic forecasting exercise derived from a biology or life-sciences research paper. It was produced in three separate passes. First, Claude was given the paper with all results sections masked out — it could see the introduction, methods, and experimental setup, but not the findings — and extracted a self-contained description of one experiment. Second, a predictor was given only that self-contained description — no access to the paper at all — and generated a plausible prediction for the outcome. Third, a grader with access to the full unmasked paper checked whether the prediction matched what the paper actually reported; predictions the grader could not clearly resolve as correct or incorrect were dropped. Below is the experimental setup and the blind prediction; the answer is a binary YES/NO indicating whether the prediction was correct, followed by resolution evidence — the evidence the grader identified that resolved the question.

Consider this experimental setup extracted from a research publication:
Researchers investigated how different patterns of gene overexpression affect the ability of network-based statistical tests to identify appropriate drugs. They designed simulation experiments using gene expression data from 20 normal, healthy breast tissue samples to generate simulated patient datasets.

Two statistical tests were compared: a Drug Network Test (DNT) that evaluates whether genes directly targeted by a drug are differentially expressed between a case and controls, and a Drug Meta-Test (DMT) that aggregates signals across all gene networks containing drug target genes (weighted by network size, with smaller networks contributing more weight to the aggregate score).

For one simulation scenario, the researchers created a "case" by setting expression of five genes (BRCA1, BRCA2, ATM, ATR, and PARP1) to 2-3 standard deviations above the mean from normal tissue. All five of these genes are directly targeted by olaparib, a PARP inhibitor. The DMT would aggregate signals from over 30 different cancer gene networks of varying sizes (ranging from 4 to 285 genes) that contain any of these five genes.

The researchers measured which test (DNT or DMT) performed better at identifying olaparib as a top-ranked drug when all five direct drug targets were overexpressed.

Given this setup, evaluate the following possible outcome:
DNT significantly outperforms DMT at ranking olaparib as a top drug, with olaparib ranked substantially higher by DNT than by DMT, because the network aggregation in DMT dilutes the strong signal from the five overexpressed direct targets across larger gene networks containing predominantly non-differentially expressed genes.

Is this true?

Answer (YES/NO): NO